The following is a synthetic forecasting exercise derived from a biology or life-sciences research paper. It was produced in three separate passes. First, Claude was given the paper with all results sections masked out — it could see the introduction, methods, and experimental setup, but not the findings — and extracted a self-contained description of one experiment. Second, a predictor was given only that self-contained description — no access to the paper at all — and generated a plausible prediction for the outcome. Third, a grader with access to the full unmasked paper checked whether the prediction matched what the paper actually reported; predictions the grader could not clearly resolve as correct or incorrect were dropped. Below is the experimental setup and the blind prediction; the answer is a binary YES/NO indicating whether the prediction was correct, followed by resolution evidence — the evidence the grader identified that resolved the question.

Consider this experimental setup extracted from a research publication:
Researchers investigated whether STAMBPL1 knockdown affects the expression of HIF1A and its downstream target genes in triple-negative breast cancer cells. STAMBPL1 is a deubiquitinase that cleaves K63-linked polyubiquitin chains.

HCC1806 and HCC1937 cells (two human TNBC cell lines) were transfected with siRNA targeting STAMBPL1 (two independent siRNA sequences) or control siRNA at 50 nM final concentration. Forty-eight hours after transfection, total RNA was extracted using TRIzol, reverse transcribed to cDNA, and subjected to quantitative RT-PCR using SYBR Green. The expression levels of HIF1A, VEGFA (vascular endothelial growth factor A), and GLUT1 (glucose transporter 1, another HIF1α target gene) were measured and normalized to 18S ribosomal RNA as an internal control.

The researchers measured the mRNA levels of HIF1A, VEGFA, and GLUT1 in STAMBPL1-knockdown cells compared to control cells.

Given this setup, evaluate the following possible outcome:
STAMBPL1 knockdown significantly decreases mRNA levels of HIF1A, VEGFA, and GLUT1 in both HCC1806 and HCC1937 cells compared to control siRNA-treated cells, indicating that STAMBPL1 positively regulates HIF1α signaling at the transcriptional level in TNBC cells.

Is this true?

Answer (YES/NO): YES